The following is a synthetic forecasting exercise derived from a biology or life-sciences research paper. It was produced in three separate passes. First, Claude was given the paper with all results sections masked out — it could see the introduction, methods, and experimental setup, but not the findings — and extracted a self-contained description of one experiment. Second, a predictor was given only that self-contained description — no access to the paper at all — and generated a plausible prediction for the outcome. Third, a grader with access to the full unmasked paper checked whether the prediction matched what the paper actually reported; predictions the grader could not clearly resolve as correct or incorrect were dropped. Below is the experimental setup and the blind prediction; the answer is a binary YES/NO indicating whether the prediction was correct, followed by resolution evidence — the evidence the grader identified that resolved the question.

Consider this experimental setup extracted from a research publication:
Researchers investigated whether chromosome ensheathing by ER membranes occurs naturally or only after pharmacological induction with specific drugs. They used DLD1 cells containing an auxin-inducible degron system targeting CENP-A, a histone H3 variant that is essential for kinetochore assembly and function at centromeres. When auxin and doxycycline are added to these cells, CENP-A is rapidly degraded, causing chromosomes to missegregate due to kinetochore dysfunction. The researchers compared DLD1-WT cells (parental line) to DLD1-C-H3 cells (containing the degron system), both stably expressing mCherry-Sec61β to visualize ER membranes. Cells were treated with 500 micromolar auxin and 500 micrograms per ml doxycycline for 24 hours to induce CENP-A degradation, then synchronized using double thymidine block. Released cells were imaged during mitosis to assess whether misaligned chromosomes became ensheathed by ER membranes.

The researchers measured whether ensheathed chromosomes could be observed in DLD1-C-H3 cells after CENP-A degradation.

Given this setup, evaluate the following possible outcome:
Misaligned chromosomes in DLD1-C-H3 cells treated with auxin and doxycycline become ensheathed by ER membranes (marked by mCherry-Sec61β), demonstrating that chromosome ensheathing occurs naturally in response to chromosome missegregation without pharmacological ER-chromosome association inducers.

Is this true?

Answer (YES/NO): YES